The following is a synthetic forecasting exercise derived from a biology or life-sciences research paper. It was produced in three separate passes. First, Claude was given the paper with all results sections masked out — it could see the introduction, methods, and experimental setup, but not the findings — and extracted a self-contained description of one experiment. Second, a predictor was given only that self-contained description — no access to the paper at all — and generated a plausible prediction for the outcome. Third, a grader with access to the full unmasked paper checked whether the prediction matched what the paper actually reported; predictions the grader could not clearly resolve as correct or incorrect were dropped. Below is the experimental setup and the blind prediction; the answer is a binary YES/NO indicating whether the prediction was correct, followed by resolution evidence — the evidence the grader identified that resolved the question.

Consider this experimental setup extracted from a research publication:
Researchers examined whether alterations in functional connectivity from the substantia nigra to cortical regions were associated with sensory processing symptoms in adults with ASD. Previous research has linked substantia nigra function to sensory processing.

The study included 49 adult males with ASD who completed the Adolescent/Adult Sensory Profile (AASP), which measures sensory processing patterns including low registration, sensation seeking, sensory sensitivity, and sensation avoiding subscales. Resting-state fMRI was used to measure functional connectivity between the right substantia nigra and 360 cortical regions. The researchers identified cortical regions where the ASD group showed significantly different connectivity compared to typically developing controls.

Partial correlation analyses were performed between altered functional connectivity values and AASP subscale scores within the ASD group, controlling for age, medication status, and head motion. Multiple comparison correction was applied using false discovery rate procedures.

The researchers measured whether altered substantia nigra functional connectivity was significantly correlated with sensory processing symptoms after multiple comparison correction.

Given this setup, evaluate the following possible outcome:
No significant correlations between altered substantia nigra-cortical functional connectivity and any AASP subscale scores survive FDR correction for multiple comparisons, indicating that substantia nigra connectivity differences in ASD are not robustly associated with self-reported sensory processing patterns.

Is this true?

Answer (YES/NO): YES